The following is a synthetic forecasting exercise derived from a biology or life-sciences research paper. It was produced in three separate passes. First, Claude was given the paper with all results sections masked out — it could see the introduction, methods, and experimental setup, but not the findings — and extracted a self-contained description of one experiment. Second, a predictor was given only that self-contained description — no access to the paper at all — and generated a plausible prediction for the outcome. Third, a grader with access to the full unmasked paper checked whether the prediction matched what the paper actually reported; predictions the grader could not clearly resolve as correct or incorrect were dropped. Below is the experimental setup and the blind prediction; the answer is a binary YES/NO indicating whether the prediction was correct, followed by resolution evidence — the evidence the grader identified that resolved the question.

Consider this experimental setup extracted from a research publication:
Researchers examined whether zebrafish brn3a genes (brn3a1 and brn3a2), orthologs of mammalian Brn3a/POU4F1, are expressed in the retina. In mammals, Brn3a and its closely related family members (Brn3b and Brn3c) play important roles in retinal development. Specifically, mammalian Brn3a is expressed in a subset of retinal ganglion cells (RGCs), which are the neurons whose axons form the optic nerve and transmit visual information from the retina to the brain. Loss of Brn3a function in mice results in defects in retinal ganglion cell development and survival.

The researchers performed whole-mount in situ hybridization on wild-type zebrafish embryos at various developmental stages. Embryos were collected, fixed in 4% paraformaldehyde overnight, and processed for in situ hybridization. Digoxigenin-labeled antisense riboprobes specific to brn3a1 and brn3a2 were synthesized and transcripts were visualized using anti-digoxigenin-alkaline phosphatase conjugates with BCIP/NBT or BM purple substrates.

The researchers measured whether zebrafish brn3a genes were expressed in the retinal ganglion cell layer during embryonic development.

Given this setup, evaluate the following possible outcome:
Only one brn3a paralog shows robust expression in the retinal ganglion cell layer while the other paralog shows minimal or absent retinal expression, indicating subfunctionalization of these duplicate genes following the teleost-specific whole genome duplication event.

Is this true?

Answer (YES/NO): NO